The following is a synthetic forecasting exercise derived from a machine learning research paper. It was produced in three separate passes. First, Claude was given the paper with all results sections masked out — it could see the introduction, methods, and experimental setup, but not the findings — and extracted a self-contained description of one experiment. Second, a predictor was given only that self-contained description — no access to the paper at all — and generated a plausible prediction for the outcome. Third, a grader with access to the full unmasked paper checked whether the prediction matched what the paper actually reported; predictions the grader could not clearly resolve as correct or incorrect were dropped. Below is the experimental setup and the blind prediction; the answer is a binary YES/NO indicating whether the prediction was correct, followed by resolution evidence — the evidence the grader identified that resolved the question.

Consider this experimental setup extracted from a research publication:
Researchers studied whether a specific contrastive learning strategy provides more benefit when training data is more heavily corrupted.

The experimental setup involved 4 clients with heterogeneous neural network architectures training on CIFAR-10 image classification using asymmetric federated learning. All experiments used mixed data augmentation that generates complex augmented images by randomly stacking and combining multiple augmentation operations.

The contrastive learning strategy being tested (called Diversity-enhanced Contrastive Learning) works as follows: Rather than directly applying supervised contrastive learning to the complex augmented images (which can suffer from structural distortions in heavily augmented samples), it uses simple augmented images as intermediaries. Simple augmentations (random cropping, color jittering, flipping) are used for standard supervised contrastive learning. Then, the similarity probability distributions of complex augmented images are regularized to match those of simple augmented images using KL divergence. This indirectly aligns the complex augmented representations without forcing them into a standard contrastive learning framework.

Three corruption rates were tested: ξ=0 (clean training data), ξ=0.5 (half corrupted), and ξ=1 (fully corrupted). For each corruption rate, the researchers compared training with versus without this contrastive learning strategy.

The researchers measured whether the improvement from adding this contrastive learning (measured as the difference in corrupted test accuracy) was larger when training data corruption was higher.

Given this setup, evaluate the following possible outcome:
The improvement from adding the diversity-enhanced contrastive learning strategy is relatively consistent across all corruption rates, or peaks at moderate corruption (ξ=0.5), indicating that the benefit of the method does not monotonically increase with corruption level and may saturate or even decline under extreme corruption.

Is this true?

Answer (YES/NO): YES